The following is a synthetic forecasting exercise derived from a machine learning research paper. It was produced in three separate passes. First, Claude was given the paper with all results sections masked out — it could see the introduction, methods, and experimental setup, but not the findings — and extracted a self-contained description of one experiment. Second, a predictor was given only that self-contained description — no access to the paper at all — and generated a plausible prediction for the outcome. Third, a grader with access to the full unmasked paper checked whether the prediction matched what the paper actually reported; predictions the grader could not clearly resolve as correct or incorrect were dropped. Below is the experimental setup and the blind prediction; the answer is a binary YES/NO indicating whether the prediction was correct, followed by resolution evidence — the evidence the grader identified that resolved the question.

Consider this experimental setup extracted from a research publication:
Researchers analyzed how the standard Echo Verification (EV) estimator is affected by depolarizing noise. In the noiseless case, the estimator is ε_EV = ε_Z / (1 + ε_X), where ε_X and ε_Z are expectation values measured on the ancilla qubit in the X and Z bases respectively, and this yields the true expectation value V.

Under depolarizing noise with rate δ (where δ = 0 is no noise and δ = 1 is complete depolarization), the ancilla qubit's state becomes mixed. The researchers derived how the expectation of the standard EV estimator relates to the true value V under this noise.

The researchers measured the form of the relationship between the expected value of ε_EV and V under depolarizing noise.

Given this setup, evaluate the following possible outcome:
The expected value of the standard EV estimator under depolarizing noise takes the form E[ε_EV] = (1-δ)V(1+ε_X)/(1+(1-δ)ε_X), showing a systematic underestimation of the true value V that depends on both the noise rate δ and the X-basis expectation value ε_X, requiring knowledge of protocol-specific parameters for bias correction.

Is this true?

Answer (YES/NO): NO